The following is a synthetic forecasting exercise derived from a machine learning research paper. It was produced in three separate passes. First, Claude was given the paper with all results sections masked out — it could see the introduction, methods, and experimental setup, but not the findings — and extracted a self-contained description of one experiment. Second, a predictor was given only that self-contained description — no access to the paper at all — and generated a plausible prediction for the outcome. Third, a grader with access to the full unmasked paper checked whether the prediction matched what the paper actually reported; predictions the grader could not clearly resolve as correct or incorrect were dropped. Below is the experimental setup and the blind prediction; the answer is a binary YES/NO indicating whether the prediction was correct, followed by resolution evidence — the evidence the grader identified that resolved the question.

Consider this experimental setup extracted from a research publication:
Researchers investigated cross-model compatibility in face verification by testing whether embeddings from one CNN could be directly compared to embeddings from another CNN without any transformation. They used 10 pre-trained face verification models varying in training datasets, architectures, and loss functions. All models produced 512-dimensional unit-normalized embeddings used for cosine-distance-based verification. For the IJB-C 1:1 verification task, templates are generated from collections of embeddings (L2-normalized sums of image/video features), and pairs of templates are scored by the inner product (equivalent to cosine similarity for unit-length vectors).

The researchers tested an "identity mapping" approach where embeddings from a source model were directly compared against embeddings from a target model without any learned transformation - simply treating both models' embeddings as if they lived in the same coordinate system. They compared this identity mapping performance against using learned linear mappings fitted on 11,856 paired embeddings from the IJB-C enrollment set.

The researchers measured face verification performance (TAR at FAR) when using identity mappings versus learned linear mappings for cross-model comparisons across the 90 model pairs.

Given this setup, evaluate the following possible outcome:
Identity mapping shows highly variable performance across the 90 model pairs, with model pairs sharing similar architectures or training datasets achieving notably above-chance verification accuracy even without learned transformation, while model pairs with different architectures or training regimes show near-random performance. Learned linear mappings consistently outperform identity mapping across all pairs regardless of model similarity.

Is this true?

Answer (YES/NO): NO